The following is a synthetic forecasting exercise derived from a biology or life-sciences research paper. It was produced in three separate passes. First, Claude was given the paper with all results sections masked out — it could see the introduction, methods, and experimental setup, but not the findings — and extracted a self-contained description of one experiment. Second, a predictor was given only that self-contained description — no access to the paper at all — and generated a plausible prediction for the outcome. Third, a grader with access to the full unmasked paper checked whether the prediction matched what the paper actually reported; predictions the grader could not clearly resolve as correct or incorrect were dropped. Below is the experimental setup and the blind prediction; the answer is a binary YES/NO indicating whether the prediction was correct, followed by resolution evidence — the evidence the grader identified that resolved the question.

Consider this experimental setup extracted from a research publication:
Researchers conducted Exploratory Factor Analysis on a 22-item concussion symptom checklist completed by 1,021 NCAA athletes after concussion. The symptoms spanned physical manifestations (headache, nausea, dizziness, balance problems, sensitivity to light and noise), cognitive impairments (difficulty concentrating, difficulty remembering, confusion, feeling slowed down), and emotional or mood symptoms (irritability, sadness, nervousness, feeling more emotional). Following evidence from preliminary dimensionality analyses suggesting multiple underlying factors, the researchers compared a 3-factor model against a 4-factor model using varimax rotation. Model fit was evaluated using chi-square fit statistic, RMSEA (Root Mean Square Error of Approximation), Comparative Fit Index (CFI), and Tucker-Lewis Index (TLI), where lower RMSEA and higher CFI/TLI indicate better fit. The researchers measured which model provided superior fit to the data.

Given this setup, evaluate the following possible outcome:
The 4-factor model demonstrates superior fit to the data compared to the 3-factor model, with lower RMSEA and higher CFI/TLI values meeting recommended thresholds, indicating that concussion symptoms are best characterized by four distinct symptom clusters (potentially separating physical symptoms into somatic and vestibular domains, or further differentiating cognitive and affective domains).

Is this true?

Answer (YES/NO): YES